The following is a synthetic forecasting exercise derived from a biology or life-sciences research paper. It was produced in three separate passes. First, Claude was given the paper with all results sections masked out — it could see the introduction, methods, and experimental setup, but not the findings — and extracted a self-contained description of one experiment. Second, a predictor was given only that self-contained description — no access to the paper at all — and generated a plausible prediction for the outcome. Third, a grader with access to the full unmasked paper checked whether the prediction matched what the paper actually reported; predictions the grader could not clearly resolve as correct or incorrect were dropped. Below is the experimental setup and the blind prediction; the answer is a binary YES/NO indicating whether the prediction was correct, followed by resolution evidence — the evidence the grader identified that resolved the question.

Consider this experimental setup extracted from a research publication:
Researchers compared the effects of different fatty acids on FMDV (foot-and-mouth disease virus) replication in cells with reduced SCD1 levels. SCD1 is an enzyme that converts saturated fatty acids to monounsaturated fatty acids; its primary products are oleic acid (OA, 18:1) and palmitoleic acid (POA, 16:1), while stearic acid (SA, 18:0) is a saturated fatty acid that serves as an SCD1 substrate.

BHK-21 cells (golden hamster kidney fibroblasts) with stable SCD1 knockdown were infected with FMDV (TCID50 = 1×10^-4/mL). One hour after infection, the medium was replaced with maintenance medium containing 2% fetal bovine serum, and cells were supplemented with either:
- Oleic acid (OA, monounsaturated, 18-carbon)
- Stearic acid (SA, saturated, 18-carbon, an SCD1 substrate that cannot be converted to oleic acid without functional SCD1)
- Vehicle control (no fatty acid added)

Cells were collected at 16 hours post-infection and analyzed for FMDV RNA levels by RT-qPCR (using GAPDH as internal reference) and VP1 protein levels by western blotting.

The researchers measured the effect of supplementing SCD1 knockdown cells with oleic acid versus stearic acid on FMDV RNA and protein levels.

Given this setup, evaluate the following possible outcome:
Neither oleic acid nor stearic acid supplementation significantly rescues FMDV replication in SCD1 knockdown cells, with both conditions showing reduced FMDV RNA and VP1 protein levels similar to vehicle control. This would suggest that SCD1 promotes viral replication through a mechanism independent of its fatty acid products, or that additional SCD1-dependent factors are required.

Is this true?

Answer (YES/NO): NO